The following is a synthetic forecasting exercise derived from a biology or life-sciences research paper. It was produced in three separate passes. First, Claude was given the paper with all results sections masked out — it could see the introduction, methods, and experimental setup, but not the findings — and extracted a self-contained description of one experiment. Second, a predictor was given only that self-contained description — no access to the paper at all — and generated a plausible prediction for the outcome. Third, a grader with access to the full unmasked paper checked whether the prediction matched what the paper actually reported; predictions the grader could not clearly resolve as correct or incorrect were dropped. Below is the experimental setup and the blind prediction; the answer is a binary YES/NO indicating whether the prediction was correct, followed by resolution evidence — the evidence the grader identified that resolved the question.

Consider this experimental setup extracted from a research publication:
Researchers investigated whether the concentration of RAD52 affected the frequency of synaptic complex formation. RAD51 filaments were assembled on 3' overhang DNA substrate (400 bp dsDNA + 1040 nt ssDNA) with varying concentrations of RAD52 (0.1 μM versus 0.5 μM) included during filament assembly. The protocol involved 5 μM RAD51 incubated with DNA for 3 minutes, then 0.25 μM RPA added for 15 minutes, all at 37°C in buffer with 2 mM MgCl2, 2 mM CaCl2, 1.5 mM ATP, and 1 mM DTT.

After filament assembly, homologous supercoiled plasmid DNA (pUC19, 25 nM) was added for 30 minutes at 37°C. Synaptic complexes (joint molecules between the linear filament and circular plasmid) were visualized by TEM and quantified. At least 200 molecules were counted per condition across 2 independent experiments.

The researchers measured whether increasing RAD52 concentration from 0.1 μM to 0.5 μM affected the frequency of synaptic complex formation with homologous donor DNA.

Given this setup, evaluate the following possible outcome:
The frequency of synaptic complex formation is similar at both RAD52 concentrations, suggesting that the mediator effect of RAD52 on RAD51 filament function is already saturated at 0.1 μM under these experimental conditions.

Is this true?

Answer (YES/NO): YES